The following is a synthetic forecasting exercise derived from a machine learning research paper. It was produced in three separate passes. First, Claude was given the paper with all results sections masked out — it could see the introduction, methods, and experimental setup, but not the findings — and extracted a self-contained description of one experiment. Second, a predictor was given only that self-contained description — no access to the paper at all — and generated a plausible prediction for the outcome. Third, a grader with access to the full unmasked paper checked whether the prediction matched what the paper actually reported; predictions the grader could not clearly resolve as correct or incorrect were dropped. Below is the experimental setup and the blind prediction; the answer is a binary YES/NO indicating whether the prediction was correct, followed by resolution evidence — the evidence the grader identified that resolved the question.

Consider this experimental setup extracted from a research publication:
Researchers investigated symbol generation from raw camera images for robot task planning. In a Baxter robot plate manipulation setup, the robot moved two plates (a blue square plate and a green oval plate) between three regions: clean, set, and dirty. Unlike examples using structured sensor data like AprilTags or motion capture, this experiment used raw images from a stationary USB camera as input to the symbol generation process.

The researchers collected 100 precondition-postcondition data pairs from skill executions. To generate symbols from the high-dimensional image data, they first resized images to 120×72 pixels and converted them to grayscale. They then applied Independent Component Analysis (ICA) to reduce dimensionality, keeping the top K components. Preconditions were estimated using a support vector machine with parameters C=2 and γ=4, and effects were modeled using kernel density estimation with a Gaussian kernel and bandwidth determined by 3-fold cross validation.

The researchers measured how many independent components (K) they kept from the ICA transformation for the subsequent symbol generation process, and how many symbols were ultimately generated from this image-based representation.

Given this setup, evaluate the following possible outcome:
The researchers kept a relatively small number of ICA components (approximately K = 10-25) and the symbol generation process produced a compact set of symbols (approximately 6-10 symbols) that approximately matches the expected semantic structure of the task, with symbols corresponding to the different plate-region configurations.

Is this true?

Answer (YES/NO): NO